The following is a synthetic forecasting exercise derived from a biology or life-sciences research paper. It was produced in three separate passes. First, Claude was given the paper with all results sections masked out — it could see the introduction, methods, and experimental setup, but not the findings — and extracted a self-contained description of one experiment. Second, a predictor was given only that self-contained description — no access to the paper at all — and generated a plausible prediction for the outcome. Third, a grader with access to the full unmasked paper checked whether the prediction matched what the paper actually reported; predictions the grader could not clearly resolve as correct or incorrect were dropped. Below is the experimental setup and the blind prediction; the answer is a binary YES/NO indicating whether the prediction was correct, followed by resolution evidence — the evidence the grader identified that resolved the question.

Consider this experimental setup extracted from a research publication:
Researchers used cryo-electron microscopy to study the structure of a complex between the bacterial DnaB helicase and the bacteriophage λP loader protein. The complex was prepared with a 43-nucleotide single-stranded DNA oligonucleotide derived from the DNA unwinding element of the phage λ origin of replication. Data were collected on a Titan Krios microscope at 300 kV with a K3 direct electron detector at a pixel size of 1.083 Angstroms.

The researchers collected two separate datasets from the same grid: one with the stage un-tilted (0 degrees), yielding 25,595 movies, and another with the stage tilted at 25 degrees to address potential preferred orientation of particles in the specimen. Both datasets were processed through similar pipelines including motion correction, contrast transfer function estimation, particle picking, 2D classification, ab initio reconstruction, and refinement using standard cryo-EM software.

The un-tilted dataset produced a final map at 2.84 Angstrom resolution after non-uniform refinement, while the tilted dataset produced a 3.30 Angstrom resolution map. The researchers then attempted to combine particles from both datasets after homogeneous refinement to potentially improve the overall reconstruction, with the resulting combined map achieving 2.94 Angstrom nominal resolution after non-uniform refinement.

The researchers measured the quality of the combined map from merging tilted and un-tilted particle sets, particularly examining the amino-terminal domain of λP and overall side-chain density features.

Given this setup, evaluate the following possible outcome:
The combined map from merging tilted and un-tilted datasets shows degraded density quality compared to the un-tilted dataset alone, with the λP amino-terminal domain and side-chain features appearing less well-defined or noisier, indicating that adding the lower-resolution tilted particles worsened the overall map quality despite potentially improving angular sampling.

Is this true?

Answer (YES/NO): YES